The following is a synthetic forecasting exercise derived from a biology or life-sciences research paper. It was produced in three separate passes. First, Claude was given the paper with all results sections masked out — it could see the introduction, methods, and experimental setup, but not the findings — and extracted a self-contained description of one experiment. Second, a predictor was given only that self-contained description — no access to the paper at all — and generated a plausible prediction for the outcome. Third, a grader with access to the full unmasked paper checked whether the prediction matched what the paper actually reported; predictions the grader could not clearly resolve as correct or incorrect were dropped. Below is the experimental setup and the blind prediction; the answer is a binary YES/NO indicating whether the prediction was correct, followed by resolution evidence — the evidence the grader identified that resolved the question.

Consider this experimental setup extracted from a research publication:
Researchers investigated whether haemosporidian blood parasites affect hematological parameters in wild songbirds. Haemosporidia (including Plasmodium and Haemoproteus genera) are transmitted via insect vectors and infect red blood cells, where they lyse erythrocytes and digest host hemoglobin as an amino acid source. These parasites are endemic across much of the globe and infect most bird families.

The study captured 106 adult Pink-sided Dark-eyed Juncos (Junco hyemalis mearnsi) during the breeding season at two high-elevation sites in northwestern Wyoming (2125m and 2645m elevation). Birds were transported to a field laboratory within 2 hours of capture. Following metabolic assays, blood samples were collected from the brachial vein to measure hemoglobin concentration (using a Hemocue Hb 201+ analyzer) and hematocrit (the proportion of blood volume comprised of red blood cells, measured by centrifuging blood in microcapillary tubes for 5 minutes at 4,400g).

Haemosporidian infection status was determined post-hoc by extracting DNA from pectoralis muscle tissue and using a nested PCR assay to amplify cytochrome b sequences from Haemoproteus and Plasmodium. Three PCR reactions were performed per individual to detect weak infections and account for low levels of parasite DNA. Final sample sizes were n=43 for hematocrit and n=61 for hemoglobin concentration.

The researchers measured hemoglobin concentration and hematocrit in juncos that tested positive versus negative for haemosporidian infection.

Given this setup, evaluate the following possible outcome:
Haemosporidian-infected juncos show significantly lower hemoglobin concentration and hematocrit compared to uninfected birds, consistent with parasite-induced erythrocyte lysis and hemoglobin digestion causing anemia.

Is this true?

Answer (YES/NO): NO